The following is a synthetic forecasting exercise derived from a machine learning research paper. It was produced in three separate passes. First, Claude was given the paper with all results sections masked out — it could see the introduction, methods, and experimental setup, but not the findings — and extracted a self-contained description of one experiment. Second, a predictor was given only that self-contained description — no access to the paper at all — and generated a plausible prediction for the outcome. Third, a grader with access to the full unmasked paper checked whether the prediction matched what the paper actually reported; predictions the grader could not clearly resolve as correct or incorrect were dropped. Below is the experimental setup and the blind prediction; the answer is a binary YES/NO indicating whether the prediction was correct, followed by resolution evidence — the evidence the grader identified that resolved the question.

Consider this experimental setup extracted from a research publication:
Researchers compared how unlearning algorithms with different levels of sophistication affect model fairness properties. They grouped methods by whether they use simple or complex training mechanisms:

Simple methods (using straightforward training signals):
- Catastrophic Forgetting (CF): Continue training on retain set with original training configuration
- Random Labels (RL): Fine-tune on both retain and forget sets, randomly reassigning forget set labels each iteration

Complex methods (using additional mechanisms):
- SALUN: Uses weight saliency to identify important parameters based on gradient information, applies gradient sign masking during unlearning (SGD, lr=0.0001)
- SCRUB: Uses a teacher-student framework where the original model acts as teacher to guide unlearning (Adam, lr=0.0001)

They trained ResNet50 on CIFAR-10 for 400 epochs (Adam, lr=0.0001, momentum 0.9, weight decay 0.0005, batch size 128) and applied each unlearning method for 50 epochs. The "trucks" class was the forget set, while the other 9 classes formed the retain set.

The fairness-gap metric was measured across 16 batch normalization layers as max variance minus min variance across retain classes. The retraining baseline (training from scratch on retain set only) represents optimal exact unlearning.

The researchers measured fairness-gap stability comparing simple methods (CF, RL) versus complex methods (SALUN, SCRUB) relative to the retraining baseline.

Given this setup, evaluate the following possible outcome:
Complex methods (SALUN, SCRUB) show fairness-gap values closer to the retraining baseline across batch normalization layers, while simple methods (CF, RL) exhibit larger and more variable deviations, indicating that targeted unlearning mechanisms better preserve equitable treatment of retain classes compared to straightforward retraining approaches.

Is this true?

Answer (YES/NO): NO